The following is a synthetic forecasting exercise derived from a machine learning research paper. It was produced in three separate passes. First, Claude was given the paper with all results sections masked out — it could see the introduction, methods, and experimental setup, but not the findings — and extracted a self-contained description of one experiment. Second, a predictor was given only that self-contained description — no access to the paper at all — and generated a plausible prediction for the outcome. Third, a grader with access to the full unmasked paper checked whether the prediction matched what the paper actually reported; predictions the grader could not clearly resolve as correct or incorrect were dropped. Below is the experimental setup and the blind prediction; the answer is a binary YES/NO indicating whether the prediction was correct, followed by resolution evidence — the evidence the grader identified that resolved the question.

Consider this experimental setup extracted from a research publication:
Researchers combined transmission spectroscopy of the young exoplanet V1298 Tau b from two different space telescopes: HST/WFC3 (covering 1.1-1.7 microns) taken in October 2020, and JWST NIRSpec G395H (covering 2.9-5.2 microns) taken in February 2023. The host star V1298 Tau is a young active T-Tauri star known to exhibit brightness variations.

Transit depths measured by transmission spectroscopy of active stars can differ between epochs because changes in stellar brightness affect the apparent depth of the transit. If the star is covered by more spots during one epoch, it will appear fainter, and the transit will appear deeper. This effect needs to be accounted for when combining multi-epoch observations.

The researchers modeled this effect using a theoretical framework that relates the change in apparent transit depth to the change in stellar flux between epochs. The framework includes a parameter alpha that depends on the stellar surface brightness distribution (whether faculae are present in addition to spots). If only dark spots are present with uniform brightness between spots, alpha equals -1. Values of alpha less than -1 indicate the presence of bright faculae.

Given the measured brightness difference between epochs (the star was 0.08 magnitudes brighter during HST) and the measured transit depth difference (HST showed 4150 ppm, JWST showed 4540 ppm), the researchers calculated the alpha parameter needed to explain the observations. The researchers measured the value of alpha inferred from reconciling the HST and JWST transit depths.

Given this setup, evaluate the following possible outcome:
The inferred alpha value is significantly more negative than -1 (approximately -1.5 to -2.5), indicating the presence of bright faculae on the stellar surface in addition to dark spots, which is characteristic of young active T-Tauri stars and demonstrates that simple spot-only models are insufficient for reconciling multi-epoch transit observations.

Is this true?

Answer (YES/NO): YES